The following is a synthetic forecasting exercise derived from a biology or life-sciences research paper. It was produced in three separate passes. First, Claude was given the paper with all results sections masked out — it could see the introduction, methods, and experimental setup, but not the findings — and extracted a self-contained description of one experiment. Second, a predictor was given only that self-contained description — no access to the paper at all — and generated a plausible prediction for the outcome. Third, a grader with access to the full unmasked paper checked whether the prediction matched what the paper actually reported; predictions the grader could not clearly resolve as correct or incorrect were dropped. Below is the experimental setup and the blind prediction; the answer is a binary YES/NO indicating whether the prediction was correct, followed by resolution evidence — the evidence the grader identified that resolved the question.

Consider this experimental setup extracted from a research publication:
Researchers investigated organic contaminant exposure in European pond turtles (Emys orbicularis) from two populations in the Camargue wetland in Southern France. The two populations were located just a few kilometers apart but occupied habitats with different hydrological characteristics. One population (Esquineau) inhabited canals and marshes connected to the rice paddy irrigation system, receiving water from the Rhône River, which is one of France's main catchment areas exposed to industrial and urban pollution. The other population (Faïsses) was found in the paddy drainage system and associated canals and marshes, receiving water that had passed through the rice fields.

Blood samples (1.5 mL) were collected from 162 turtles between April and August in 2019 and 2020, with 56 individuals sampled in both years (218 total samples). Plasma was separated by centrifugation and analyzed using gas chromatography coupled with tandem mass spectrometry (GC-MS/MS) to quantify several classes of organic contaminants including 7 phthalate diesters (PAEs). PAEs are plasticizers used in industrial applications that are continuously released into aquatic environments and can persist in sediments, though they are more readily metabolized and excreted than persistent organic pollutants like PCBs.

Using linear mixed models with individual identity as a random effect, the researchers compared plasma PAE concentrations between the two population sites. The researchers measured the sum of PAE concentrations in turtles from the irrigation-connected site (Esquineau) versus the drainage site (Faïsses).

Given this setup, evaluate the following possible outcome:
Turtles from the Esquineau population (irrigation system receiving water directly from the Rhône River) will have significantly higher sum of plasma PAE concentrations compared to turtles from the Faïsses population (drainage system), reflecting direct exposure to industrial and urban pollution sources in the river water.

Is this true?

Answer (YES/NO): NO